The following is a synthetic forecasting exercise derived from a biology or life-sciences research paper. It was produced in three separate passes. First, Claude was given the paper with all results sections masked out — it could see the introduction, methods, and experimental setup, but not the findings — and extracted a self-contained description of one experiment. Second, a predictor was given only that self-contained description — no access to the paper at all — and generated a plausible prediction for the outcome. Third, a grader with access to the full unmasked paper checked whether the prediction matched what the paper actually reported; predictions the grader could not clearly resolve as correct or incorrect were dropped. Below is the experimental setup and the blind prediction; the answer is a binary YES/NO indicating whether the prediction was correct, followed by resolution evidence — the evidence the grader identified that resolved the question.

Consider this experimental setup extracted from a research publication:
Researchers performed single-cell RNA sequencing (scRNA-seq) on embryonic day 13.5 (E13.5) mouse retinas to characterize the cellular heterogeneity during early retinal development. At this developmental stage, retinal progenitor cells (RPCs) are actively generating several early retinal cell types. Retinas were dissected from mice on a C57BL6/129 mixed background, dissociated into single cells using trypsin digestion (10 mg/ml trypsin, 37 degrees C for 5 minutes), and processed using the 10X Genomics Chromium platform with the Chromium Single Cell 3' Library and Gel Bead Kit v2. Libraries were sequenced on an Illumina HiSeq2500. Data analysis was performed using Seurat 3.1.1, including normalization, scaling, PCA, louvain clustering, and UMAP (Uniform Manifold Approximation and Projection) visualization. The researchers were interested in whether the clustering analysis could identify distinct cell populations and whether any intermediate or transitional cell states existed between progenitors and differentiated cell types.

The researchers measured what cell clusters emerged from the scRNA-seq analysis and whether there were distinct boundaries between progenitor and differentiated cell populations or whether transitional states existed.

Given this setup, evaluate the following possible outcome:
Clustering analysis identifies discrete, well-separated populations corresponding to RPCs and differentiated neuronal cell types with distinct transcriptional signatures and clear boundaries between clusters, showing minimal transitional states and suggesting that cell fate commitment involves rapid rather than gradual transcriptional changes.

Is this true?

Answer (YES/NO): NO